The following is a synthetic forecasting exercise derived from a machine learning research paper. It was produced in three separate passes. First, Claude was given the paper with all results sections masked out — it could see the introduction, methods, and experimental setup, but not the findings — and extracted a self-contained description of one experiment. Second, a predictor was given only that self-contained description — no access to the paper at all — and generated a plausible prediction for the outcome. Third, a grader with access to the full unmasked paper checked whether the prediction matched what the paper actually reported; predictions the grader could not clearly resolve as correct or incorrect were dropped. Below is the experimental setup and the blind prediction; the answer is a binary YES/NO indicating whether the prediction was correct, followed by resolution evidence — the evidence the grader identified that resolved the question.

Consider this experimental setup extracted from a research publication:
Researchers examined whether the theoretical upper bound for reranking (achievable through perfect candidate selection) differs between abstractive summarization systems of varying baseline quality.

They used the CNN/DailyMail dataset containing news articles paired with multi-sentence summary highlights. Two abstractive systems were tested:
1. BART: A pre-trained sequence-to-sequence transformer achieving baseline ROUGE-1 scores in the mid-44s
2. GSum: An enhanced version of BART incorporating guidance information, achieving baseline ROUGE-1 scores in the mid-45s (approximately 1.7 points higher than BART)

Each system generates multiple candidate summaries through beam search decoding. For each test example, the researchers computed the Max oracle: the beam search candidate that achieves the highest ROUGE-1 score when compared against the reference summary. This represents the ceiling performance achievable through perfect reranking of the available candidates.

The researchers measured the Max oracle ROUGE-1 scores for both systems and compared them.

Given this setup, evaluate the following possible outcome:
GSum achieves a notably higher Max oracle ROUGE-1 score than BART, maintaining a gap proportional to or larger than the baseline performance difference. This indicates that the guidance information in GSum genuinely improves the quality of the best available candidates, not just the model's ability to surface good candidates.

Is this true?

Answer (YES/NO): NO